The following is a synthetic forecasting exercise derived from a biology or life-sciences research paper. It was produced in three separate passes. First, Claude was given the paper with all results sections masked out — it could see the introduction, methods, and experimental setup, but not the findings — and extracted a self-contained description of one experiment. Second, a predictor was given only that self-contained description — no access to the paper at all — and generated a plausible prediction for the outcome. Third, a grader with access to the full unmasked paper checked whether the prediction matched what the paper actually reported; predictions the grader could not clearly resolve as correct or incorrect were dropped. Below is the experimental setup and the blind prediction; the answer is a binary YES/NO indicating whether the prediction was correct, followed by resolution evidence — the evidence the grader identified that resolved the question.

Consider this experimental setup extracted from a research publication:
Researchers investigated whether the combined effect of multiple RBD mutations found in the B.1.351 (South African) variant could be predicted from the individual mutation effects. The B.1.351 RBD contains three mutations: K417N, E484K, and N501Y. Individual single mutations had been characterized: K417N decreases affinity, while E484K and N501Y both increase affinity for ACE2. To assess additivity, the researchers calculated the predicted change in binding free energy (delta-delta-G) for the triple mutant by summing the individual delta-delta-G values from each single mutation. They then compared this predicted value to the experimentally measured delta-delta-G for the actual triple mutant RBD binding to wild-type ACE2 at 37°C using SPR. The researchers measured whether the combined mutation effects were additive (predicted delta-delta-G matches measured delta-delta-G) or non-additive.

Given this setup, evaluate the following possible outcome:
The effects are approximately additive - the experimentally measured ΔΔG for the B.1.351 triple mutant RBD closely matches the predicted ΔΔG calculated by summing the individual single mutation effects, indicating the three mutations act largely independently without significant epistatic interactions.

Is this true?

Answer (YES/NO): YES